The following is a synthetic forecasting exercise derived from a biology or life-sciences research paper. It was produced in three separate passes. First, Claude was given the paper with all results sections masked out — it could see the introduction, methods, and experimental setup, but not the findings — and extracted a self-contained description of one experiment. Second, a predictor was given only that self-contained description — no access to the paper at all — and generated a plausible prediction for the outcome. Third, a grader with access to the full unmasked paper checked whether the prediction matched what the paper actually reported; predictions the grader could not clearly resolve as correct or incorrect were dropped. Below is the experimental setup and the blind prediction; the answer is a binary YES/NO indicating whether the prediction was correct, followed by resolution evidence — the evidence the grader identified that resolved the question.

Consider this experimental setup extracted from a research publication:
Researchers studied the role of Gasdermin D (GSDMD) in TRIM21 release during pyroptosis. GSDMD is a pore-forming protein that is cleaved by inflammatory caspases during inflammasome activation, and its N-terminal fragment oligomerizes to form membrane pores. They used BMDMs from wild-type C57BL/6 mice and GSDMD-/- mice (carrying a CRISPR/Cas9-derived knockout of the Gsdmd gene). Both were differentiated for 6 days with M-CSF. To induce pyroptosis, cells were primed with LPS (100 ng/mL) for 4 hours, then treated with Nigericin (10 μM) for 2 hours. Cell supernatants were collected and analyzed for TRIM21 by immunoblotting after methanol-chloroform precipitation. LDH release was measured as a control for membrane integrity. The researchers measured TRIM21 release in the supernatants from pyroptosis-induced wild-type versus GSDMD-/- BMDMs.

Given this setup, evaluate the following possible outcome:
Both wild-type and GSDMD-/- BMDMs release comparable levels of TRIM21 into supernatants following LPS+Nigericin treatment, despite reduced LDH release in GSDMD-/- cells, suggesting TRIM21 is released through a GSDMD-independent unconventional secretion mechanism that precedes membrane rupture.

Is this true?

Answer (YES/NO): NO